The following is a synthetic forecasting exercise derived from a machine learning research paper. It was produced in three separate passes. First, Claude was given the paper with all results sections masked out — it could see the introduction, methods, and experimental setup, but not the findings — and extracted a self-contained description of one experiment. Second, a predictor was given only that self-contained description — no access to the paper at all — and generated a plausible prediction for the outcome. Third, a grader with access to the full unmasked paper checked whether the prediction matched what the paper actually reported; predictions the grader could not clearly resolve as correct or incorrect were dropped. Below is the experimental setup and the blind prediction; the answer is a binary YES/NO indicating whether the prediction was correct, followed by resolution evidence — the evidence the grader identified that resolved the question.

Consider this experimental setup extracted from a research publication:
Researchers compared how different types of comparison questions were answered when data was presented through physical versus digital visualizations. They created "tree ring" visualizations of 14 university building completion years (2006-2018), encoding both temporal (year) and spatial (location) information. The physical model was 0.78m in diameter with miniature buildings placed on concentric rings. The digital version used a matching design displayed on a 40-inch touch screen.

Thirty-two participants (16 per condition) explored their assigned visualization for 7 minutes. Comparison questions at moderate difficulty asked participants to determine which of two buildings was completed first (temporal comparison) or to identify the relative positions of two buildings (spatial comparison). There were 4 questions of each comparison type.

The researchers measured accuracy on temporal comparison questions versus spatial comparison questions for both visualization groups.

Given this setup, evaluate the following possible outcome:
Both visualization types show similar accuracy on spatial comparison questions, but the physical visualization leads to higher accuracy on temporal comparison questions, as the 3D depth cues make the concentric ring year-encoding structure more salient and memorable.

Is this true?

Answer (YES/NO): YES